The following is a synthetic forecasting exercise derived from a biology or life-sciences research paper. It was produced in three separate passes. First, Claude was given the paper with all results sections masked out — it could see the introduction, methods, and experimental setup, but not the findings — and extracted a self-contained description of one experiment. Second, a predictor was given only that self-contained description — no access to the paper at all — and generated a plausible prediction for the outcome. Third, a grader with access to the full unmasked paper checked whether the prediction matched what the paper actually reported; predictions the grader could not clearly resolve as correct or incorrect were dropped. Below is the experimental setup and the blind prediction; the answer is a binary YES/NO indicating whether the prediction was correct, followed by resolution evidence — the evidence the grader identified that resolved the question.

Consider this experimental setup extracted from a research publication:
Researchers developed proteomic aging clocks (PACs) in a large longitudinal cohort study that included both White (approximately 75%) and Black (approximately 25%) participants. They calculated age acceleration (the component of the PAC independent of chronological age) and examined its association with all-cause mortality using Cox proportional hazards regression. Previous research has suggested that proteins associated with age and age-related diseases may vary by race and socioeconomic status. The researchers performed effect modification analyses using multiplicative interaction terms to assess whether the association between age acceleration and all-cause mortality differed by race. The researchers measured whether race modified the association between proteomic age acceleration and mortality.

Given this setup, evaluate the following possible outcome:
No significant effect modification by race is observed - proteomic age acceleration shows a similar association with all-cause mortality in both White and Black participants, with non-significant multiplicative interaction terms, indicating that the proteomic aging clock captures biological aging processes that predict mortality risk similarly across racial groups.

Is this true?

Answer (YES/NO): YES